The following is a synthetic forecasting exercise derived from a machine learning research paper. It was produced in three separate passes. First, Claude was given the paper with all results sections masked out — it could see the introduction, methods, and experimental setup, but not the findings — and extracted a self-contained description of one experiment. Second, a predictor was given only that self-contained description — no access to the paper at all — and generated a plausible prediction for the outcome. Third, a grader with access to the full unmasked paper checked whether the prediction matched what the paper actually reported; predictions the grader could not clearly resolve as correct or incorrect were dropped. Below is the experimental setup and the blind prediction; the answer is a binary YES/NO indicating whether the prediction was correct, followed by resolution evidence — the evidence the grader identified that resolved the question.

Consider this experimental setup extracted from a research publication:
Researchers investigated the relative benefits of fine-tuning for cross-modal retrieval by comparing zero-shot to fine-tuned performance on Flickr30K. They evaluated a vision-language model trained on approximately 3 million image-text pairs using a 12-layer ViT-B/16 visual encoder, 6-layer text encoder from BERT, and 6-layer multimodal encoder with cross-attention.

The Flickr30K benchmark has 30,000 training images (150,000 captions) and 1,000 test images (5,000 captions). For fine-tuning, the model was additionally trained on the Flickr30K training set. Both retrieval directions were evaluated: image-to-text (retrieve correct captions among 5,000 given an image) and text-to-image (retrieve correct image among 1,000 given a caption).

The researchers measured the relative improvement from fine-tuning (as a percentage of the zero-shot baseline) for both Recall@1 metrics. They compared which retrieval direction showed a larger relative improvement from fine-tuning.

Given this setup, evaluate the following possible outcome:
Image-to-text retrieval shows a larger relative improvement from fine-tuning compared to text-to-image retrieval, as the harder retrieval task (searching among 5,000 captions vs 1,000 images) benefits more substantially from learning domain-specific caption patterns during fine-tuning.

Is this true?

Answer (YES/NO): NO